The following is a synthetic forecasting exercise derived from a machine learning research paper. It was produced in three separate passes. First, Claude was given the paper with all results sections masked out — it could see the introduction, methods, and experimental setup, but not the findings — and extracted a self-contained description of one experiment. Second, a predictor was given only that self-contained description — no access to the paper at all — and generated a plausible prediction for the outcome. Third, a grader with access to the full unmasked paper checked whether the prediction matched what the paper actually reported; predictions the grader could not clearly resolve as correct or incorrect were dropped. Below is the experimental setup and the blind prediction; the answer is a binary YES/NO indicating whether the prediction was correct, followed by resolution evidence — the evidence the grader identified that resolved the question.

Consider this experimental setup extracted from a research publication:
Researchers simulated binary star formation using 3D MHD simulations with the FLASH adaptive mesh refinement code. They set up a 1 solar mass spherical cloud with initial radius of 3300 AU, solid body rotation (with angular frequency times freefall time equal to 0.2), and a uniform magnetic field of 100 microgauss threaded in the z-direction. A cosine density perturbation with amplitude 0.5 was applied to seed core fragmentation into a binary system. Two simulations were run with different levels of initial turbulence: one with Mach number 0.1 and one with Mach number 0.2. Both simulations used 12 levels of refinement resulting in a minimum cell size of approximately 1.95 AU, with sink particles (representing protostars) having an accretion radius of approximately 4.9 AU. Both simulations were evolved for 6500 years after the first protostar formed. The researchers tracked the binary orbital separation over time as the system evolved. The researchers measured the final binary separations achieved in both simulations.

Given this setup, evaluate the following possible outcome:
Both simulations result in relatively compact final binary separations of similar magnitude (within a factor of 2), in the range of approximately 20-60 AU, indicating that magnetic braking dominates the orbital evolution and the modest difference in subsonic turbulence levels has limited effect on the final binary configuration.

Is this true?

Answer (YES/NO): NO